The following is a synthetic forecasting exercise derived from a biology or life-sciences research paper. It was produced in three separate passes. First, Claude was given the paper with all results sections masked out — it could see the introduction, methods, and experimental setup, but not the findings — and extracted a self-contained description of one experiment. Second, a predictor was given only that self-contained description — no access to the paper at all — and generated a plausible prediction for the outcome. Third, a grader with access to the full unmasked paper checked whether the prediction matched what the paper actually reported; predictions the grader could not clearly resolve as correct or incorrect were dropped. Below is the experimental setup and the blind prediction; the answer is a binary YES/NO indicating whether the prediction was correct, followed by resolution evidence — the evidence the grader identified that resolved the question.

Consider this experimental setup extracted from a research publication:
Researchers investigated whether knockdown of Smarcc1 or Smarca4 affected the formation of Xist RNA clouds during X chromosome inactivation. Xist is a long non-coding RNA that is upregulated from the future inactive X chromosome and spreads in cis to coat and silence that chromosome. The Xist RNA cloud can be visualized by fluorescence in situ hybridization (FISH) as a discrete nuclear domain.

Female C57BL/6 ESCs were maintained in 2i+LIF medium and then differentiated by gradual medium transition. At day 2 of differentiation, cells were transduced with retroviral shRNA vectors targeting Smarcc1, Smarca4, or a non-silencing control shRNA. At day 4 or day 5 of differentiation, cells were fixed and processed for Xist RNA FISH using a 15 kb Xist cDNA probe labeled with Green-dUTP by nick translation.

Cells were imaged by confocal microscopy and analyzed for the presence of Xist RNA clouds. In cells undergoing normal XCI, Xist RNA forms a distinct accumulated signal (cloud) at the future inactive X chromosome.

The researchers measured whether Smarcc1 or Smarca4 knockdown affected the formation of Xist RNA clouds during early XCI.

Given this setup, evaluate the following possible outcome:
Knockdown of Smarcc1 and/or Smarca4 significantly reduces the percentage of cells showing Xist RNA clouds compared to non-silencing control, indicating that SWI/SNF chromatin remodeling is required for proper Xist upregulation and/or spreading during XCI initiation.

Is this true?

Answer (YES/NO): NO